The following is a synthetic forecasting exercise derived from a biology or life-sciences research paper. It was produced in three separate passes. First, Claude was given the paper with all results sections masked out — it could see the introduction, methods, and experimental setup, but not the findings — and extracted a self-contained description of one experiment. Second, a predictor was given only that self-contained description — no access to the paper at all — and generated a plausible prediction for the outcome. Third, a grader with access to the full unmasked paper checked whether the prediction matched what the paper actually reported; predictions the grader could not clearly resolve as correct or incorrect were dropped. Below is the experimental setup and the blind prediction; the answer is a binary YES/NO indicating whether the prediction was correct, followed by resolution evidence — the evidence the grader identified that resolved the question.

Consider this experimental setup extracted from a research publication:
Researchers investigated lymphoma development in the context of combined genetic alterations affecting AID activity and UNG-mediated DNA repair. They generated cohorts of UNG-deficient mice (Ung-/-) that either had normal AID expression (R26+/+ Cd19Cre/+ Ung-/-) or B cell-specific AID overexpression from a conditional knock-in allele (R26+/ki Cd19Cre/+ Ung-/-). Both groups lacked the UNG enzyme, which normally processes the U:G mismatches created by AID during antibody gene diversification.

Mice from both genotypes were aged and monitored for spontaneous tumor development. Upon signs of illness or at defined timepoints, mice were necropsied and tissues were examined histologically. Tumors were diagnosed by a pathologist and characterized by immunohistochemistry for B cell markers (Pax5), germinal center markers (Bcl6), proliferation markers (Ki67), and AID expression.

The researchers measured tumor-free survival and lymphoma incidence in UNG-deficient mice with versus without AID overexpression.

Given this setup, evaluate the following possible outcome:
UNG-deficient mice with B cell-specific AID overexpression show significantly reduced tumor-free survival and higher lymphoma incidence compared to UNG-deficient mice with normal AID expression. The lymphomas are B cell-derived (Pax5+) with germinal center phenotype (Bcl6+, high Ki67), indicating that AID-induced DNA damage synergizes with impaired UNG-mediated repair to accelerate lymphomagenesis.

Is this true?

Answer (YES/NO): NO